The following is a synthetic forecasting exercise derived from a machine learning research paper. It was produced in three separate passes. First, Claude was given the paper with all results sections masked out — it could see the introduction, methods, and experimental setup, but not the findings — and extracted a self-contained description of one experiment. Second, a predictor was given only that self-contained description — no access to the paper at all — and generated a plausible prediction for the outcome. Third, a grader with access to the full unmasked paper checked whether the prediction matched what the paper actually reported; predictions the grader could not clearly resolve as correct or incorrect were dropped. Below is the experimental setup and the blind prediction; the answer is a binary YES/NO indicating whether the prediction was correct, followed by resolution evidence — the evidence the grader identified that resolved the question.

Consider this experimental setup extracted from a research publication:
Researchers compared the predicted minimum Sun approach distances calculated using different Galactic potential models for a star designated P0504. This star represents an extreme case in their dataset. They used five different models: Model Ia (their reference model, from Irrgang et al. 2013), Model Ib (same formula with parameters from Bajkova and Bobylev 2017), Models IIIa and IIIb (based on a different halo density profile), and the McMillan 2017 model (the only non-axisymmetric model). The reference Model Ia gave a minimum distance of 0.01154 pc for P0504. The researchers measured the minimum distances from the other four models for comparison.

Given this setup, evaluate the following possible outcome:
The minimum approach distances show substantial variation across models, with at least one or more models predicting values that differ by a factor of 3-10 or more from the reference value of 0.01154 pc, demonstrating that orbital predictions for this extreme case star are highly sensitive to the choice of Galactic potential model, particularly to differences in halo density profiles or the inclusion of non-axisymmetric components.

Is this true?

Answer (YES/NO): YES